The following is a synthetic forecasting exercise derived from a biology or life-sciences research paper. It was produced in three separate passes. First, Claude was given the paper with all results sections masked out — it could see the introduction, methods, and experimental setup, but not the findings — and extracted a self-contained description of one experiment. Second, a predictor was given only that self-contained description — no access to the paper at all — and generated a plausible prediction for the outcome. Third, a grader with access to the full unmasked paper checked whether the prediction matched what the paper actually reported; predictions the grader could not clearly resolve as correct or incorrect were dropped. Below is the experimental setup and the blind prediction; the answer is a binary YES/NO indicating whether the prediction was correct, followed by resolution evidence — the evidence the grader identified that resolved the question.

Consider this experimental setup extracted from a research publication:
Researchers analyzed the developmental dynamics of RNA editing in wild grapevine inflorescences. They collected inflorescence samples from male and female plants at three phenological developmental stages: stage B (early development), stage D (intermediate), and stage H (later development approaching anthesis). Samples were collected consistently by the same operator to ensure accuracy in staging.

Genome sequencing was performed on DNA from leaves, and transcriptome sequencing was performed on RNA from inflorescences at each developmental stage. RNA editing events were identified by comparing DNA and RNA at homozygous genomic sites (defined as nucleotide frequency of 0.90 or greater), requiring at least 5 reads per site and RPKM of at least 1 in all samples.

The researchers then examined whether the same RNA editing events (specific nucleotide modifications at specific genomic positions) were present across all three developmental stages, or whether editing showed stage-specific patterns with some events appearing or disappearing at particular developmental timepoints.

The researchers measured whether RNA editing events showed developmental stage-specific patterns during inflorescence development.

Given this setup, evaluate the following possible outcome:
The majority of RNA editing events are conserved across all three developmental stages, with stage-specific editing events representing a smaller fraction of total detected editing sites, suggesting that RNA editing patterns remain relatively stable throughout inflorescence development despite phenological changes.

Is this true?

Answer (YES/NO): NO